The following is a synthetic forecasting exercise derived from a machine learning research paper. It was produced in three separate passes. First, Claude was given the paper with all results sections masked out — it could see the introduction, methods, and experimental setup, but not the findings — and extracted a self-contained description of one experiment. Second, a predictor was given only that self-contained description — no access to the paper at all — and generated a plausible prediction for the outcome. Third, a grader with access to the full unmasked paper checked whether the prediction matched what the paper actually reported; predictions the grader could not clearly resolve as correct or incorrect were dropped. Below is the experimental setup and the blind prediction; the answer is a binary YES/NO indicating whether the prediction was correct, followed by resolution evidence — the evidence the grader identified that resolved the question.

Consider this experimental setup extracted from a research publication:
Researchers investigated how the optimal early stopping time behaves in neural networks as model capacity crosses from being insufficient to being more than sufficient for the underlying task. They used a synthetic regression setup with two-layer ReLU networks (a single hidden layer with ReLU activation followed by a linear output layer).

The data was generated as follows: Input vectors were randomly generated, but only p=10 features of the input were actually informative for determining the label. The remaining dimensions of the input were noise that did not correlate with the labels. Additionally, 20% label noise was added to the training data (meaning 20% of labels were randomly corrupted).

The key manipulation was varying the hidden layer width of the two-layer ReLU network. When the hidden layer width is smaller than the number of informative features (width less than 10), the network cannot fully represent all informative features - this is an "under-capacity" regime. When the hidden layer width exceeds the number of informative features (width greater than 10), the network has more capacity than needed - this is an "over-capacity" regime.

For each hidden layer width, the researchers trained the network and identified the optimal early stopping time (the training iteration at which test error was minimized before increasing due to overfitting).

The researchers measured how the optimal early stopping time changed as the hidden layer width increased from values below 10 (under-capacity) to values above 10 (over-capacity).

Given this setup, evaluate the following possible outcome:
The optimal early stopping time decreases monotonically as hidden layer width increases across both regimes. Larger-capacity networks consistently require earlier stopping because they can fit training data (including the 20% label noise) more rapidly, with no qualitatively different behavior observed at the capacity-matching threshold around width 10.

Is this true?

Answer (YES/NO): NO